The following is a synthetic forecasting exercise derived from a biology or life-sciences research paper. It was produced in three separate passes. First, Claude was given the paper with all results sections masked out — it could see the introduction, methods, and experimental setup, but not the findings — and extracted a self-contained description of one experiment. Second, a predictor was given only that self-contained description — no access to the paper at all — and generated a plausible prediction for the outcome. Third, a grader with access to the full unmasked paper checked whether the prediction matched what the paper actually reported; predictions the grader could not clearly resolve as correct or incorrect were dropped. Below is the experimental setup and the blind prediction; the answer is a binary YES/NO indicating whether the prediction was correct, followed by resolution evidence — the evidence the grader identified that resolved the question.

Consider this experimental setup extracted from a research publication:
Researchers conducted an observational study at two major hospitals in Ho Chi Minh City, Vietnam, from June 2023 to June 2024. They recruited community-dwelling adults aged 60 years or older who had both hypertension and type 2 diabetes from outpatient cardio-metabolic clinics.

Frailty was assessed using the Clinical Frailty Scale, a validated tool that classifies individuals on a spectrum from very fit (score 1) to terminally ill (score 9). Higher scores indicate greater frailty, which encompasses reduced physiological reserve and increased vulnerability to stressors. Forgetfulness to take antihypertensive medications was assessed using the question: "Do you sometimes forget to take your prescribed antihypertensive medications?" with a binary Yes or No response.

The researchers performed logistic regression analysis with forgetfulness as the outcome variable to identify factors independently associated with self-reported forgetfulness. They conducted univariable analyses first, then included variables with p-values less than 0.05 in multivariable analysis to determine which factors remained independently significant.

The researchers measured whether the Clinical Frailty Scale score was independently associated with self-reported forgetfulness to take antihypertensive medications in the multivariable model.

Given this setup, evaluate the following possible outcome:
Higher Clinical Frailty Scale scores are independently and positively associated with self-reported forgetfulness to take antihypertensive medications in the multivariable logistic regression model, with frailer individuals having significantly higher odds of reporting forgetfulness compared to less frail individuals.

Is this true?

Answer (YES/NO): NO